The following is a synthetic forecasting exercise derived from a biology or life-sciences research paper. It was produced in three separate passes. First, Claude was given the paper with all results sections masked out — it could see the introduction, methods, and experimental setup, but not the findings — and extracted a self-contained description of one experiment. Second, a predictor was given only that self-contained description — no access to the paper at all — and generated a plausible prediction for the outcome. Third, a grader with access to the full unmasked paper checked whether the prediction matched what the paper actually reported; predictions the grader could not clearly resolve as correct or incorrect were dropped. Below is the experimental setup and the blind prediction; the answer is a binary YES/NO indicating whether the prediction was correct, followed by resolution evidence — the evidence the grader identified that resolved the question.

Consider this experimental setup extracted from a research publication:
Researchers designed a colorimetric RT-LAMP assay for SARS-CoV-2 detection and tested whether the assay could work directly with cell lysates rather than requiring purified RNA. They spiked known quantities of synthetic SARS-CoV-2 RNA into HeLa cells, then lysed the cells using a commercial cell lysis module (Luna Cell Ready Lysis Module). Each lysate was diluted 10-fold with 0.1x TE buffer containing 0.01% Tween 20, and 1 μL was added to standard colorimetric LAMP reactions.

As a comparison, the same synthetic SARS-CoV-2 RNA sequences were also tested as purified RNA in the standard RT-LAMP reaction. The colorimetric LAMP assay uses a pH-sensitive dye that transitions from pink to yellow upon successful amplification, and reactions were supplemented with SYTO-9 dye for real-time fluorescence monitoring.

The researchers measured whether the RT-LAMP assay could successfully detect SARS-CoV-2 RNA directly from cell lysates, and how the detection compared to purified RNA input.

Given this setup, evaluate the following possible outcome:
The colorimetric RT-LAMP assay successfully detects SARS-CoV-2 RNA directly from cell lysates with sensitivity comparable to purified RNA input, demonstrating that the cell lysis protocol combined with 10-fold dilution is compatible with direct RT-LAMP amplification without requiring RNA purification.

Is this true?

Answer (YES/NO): YES